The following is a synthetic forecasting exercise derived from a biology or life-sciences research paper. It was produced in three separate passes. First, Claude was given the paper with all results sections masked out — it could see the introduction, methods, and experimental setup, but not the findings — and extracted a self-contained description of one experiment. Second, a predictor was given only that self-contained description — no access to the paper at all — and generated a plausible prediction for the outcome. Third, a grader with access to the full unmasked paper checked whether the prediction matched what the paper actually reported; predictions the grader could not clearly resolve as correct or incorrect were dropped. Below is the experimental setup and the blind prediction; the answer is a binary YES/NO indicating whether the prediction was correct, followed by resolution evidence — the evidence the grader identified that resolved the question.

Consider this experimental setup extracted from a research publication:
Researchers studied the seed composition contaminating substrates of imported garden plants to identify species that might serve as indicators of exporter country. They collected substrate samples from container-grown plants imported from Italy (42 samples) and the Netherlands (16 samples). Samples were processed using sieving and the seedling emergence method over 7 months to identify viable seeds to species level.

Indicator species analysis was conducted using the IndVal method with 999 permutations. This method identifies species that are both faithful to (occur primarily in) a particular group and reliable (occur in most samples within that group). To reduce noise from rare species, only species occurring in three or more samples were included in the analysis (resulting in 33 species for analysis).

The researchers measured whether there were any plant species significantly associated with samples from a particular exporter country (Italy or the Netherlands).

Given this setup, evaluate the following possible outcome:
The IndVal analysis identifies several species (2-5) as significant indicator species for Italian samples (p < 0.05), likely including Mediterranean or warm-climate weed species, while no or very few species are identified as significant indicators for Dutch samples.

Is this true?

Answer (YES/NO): YES